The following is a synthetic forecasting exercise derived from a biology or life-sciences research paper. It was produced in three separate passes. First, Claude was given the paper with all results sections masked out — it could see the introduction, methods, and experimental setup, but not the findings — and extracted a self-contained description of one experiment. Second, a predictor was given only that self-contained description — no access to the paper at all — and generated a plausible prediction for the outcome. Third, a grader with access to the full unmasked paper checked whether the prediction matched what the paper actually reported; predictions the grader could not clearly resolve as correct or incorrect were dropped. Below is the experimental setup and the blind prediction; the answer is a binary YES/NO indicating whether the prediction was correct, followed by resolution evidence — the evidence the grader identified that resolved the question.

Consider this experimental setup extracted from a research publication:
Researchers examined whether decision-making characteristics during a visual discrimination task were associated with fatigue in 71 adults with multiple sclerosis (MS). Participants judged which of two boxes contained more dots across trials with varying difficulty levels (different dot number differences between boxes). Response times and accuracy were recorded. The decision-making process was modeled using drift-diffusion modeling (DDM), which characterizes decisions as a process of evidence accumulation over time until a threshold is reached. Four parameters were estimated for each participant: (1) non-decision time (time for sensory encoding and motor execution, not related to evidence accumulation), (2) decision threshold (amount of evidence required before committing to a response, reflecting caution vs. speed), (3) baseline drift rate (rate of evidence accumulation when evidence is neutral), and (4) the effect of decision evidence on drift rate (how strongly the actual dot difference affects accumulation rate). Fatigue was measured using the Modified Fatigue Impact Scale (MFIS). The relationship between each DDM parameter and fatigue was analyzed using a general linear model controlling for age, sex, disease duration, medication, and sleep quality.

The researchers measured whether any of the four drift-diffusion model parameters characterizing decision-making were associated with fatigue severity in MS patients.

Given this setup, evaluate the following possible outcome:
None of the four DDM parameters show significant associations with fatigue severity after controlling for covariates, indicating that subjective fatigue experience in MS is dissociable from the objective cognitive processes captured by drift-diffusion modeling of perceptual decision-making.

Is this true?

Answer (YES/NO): NO